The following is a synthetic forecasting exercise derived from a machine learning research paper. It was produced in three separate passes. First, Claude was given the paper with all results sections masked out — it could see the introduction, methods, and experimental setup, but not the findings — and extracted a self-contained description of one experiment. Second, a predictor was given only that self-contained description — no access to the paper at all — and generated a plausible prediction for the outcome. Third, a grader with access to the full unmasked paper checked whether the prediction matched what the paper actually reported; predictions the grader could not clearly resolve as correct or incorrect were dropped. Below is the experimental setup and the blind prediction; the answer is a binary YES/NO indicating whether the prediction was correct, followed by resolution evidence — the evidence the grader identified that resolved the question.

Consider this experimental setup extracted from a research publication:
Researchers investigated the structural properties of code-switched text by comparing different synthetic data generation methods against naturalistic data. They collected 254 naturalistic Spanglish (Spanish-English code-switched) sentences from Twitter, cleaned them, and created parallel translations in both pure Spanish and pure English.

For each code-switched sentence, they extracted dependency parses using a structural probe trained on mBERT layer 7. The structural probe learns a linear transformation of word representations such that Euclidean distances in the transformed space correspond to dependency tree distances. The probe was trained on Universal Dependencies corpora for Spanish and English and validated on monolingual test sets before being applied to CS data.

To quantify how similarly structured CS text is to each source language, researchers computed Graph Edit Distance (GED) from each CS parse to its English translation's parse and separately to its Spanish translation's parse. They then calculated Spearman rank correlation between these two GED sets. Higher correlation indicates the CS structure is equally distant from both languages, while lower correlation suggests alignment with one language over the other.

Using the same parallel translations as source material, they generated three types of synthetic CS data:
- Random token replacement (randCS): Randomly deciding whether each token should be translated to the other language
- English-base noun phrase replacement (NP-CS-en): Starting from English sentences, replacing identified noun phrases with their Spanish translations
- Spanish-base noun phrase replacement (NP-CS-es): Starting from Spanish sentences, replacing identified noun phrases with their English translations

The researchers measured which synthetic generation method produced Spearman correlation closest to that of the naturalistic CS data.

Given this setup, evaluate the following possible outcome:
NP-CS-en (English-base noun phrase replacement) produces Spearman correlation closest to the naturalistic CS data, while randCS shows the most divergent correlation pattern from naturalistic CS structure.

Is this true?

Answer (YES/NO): NO